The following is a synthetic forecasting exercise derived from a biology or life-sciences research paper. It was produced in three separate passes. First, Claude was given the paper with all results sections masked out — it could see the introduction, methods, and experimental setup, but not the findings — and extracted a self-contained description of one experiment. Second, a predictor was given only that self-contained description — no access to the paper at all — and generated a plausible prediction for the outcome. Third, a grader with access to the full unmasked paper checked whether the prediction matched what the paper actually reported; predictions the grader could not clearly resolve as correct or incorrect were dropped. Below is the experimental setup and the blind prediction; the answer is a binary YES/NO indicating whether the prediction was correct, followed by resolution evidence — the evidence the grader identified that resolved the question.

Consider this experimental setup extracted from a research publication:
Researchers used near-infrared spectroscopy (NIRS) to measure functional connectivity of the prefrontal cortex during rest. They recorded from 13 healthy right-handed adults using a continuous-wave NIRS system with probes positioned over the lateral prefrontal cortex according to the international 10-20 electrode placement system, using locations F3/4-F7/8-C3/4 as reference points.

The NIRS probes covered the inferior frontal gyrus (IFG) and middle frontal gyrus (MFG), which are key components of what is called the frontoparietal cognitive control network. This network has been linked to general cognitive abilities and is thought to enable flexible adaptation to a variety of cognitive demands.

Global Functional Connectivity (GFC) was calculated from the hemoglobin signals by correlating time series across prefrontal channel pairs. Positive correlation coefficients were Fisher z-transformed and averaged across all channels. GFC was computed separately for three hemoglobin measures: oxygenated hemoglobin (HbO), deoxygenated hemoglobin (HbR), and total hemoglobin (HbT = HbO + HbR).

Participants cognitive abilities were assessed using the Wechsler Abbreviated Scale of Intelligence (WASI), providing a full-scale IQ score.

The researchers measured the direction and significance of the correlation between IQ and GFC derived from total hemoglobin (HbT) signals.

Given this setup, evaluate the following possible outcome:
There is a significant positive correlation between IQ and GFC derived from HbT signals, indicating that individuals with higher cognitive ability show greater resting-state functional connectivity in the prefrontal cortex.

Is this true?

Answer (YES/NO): YES